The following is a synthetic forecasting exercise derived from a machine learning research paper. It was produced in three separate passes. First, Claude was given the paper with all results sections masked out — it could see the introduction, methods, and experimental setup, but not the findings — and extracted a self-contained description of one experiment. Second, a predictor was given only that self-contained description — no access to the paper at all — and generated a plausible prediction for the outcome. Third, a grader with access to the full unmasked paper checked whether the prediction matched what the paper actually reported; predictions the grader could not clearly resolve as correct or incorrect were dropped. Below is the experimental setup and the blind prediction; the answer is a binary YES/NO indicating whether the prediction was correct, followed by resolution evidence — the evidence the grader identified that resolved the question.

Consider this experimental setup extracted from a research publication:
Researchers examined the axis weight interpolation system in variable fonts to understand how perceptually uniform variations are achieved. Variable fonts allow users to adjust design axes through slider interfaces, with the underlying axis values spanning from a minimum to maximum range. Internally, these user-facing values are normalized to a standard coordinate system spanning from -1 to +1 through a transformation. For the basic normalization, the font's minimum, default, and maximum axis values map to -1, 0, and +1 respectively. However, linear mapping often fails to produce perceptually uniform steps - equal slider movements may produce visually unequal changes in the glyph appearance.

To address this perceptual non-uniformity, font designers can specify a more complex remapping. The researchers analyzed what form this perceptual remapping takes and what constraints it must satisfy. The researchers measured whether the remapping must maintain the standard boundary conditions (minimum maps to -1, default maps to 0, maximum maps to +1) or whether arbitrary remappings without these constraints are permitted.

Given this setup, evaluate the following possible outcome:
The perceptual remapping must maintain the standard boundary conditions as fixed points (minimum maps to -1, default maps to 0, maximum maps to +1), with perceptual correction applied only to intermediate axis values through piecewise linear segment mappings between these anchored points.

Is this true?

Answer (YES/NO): YES